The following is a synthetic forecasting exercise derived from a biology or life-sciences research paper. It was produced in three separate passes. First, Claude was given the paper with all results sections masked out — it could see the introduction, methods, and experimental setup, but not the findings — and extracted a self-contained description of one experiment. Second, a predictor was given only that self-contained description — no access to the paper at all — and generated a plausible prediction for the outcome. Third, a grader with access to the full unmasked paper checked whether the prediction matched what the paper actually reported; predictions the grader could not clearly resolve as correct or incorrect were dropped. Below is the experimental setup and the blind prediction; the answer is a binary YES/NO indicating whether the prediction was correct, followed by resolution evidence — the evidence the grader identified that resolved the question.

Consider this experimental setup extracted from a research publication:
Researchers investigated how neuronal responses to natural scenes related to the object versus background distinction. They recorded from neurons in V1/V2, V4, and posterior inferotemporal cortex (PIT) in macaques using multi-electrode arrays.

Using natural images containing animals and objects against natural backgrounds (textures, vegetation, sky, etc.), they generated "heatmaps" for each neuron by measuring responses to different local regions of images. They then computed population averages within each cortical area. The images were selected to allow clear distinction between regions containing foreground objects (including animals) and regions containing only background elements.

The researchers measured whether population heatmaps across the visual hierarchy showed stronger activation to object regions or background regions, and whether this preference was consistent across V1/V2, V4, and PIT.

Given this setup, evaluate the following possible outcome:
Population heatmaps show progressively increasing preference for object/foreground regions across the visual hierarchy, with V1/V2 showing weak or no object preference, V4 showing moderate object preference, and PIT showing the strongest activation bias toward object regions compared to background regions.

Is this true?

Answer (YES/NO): NO